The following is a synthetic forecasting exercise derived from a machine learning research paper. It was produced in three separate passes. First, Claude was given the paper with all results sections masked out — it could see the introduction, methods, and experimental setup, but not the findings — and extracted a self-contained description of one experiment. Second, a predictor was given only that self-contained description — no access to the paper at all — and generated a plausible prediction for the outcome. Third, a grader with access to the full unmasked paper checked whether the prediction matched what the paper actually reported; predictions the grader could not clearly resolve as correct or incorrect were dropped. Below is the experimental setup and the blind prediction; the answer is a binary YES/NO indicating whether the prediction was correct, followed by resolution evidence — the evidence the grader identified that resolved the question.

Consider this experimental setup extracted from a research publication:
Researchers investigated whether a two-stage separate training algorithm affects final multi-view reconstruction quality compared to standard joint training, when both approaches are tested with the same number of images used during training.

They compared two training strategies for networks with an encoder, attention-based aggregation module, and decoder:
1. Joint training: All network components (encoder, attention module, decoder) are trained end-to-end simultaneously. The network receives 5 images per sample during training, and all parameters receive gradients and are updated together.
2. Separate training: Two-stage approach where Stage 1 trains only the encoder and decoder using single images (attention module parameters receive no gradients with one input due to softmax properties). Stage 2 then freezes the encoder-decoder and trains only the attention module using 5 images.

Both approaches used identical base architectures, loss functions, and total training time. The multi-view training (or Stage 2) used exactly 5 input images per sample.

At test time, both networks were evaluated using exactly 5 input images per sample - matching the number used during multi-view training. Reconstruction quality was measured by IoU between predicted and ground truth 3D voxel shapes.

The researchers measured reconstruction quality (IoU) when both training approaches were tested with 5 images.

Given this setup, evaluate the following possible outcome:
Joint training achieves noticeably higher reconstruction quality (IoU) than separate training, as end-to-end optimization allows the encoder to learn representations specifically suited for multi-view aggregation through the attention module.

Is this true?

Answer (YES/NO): NO